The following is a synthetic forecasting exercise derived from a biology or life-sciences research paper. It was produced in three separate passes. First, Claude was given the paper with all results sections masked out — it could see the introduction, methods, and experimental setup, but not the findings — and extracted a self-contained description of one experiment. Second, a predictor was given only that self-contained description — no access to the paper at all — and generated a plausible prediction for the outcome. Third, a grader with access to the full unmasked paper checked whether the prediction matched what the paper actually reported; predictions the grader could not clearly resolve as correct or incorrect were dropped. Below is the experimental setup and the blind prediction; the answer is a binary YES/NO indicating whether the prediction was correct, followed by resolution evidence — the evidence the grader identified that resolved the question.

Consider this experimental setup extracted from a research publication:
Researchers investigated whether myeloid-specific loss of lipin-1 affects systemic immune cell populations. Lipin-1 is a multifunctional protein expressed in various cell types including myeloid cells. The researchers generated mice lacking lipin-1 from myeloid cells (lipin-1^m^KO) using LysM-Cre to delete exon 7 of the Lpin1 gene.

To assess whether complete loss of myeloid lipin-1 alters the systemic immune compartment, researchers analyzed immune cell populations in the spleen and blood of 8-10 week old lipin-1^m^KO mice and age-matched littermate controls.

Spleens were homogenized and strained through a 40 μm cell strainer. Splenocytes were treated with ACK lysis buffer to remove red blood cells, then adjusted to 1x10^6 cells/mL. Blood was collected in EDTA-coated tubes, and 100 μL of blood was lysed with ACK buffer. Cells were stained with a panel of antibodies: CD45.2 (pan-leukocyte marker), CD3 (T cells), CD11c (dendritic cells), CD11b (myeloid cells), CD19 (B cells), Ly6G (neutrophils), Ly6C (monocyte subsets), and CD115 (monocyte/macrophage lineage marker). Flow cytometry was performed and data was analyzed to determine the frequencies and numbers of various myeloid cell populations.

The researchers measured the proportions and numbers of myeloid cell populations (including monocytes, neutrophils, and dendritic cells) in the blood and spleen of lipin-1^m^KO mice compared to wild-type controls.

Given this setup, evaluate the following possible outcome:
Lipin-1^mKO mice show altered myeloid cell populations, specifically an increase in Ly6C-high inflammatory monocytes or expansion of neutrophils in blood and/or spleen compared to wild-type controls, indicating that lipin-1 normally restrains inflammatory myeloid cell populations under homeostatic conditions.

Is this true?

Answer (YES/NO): NO